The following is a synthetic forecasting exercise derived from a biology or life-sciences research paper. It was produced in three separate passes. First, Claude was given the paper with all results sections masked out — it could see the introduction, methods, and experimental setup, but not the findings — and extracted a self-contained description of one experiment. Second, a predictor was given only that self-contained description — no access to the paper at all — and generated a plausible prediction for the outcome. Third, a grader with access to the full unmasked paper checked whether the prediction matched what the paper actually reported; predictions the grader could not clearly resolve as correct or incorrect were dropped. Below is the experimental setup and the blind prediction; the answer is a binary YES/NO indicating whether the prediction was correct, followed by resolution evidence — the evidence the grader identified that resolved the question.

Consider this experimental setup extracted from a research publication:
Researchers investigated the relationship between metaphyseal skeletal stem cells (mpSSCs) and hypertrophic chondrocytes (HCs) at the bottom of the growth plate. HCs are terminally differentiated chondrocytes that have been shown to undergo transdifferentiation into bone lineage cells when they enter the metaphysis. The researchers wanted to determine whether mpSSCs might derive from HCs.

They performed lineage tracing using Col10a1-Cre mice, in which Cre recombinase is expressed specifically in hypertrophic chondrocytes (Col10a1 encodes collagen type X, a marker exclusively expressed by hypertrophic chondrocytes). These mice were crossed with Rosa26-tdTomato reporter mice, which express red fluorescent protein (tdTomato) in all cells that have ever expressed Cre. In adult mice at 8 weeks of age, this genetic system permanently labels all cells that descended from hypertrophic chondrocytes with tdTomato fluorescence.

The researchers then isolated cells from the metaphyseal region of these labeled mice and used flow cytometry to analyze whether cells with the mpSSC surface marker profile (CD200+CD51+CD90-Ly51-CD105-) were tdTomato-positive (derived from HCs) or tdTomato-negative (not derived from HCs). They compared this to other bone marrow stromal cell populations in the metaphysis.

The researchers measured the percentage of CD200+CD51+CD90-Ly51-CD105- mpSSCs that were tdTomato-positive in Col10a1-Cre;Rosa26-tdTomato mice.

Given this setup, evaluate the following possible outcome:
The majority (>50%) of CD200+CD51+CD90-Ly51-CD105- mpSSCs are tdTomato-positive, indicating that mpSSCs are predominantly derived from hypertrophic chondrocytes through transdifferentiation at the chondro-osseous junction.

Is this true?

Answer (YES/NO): YES